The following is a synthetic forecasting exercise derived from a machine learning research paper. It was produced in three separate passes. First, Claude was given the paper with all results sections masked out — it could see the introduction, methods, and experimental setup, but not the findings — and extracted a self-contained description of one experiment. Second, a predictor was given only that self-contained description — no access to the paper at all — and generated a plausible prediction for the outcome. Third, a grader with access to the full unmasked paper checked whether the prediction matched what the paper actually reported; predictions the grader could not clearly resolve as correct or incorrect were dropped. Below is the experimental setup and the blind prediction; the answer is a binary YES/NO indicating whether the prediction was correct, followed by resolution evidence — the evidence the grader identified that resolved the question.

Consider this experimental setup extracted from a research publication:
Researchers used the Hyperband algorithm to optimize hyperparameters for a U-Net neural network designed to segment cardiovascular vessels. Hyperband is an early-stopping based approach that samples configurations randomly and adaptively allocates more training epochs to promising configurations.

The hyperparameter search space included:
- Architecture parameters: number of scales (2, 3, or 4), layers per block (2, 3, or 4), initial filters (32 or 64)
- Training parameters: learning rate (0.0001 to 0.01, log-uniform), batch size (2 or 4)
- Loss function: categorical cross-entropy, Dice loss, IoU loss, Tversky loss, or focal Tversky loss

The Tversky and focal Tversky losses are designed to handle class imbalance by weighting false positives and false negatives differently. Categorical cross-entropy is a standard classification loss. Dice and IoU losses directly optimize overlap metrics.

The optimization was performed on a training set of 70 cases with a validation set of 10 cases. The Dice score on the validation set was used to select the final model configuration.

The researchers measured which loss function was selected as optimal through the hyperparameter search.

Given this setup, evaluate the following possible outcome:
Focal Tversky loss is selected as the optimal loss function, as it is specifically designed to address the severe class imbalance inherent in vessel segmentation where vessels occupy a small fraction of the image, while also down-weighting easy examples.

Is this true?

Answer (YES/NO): YES